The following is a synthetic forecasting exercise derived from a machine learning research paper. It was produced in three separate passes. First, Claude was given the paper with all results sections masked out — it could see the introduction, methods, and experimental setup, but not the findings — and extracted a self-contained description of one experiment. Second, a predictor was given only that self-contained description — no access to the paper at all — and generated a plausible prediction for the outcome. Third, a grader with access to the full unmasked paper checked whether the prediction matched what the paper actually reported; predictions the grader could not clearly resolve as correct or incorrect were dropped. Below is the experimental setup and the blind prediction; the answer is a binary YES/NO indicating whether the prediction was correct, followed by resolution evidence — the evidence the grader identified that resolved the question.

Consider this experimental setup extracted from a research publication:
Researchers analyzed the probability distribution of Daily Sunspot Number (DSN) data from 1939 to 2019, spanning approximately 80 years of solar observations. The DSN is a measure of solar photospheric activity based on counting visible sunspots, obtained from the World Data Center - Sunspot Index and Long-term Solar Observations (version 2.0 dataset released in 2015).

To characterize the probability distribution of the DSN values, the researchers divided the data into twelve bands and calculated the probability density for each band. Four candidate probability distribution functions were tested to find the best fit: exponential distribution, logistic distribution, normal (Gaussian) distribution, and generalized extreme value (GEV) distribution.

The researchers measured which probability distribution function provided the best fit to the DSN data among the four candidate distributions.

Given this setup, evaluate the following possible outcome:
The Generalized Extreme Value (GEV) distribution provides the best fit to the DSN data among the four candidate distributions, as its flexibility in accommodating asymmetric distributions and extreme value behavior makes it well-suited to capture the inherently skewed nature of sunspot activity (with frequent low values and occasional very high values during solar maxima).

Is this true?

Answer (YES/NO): YES